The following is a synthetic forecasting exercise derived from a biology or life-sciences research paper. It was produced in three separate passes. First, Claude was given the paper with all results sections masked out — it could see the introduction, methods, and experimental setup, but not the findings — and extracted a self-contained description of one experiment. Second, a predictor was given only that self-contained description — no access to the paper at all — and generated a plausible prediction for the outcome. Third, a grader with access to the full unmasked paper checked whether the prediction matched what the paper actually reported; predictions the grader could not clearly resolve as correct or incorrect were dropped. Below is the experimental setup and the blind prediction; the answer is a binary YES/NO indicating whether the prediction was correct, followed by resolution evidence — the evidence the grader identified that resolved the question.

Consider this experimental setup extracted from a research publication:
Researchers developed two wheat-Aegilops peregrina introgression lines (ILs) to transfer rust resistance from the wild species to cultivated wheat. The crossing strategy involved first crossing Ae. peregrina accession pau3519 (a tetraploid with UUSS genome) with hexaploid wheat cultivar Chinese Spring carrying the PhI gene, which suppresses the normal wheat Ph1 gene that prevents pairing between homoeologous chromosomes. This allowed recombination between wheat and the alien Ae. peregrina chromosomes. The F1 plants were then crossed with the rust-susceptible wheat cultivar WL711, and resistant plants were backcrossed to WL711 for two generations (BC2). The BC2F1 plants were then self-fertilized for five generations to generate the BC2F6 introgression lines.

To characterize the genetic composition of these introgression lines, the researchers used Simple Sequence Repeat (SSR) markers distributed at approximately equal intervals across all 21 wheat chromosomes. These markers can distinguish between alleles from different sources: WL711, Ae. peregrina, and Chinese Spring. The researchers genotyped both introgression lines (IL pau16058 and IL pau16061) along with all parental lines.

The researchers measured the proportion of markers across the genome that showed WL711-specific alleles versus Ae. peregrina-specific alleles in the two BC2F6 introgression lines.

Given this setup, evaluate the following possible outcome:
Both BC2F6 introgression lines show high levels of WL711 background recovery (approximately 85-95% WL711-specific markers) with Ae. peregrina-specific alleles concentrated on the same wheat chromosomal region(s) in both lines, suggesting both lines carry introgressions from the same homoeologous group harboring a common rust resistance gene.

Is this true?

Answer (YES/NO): NO